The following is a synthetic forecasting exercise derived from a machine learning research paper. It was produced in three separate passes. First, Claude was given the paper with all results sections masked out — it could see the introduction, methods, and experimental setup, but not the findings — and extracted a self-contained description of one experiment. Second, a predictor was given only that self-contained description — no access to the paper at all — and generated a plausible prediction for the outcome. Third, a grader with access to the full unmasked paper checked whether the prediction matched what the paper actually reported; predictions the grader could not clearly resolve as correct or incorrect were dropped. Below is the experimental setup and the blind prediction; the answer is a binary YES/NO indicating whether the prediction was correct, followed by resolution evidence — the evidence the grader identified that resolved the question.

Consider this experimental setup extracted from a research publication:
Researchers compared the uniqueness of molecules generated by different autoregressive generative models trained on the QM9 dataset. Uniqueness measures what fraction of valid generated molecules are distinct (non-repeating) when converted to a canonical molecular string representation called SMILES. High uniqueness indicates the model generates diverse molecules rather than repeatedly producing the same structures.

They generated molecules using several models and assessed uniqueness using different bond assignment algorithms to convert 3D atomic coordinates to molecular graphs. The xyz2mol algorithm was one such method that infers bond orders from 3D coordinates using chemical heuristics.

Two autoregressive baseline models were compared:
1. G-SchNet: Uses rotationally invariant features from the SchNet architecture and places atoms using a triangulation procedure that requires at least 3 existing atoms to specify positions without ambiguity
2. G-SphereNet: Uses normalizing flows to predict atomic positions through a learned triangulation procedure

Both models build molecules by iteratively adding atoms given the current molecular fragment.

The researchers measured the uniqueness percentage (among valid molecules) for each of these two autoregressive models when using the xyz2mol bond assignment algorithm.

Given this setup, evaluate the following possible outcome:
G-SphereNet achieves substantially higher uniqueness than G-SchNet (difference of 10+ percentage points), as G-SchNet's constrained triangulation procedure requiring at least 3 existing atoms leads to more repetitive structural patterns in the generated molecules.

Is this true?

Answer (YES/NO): NO